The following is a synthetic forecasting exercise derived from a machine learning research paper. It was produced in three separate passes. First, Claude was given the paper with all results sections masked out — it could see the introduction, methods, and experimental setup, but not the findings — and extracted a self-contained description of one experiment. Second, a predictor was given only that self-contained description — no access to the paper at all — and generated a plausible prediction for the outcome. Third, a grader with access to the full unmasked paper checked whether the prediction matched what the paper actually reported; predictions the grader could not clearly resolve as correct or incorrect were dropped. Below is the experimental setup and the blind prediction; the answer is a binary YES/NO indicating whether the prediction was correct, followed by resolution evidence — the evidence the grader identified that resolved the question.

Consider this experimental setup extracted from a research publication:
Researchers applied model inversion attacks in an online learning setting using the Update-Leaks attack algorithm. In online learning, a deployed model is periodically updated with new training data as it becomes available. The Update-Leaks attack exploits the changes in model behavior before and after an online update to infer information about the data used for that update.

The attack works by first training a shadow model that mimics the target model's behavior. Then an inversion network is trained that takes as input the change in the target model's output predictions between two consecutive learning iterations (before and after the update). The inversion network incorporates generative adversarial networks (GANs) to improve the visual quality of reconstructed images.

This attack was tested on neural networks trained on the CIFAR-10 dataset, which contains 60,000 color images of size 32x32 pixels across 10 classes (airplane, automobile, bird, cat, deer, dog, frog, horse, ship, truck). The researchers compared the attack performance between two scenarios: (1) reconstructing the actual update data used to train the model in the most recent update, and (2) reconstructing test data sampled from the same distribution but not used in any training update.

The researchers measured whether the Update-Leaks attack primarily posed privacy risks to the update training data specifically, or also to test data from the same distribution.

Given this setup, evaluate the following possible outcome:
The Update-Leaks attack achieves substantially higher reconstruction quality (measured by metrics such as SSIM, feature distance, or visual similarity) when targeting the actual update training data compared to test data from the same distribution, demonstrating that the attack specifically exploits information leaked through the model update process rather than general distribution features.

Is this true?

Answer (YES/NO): NO